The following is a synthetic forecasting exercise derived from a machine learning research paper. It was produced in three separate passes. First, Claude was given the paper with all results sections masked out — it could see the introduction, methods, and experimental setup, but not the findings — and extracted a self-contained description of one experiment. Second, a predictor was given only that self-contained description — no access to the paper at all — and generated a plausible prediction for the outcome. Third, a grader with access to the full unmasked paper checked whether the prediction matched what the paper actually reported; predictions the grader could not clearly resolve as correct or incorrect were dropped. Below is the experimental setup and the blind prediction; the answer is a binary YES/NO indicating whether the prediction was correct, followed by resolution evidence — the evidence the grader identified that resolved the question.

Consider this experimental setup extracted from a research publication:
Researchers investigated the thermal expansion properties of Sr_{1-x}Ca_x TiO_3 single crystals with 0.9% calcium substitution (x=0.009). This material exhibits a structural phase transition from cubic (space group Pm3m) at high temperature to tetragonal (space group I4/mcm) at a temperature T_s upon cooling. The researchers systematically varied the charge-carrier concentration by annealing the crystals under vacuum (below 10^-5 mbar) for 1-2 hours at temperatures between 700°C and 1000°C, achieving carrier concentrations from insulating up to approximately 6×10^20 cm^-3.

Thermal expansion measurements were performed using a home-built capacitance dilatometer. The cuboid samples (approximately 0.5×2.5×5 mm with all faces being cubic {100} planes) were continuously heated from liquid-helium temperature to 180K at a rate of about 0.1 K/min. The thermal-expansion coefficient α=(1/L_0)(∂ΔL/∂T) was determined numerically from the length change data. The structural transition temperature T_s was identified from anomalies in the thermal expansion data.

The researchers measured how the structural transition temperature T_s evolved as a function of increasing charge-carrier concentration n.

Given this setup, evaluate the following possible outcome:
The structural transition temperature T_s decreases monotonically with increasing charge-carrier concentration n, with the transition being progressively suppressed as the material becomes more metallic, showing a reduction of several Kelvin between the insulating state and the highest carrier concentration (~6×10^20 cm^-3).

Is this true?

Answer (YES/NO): NO